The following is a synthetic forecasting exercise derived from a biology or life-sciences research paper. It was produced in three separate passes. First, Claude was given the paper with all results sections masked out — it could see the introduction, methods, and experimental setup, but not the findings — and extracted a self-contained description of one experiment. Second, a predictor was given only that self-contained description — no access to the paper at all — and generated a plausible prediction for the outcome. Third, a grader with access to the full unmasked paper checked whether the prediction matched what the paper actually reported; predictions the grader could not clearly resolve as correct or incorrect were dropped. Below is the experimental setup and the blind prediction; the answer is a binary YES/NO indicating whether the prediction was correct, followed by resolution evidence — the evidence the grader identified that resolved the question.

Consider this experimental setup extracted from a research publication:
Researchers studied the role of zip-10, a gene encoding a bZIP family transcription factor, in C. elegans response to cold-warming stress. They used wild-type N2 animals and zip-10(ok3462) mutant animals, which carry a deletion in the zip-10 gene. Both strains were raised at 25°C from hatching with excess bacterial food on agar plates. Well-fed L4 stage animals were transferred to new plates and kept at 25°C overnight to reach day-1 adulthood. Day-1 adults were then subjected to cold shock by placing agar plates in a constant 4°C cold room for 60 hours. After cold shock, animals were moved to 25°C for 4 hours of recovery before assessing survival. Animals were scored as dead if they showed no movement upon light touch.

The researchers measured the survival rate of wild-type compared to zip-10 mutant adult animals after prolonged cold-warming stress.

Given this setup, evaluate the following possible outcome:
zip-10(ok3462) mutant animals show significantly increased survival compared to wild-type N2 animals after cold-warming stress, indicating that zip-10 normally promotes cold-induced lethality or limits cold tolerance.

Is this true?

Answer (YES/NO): YES